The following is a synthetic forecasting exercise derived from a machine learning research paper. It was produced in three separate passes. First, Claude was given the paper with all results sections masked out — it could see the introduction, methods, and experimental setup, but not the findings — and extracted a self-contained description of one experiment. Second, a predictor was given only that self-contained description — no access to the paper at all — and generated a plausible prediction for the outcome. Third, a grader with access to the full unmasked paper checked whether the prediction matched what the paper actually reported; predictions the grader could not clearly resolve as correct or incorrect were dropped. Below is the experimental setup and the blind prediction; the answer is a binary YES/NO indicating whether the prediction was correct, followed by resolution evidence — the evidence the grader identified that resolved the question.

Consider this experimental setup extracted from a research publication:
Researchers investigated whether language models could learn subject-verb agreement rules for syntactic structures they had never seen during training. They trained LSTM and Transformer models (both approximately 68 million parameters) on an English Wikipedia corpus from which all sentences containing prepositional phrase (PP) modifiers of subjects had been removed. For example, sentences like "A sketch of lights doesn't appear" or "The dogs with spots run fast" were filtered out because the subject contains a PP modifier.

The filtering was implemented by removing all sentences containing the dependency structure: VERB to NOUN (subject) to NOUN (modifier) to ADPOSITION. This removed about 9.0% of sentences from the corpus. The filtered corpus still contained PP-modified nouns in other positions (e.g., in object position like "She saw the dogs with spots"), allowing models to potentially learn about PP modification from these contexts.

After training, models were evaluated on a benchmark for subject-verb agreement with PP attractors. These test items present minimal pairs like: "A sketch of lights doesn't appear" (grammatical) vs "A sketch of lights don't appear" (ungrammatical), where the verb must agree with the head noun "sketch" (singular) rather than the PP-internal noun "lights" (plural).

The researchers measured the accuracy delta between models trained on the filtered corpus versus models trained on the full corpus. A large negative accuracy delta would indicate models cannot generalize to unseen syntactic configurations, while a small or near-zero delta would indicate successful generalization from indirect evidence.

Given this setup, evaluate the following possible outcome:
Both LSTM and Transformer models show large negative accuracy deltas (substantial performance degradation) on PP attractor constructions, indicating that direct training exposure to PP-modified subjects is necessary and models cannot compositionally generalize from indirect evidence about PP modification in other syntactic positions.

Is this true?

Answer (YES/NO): NO